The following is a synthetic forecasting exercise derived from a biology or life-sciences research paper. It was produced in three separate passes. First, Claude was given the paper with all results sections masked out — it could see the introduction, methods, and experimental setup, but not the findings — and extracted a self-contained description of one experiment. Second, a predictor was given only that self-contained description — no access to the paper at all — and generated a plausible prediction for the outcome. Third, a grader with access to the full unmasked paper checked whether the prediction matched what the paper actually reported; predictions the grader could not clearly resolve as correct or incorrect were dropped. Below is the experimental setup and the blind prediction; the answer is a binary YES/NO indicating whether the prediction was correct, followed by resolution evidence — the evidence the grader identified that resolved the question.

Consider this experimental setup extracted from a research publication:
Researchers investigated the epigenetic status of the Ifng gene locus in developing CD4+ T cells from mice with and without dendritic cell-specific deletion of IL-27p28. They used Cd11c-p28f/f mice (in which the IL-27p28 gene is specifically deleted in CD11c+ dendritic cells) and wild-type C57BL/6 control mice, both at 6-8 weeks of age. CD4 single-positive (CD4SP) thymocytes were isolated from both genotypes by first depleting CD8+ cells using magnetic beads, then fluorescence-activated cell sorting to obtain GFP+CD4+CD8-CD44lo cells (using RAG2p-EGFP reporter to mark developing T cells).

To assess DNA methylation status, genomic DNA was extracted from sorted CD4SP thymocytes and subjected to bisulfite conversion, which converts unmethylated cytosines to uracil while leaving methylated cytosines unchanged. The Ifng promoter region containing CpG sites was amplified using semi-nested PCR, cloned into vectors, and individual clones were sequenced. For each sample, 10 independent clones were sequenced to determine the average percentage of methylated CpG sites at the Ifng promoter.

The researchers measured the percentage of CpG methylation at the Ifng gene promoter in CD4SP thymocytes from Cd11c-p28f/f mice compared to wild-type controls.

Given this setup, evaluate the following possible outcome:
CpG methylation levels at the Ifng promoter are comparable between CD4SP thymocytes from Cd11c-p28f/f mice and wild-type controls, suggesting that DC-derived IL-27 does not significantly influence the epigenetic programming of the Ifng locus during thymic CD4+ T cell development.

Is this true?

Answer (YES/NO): NO